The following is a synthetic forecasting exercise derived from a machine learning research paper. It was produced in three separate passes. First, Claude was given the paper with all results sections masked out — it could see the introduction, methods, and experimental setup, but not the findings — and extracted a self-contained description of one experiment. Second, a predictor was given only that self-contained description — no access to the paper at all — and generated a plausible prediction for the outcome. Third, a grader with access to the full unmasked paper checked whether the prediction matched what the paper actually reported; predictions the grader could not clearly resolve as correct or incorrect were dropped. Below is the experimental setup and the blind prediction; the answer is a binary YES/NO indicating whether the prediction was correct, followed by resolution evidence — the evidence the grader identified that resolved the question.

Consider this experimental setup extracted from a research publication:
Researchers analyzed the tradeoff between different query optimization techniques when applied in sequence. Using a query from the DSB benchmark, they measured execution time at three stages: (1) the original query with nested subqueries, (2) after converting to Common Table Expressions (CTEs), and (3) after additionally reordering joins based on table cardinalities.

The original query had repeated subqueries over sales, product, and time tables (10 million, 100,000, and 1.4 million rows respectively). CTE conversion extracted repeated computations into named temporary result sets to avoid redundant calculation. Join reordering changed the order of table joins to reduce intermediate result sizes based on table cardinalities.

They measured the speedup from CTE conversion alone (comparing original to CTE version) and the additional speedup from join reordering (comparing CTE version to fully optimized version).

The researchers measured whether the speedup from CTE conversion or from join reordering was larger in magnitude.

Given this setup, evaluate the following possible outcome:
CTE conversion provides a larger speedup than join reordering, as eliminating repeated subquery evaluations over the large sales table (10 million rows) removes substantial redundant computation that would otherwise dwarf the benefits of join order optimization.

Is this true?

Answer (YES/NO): YES